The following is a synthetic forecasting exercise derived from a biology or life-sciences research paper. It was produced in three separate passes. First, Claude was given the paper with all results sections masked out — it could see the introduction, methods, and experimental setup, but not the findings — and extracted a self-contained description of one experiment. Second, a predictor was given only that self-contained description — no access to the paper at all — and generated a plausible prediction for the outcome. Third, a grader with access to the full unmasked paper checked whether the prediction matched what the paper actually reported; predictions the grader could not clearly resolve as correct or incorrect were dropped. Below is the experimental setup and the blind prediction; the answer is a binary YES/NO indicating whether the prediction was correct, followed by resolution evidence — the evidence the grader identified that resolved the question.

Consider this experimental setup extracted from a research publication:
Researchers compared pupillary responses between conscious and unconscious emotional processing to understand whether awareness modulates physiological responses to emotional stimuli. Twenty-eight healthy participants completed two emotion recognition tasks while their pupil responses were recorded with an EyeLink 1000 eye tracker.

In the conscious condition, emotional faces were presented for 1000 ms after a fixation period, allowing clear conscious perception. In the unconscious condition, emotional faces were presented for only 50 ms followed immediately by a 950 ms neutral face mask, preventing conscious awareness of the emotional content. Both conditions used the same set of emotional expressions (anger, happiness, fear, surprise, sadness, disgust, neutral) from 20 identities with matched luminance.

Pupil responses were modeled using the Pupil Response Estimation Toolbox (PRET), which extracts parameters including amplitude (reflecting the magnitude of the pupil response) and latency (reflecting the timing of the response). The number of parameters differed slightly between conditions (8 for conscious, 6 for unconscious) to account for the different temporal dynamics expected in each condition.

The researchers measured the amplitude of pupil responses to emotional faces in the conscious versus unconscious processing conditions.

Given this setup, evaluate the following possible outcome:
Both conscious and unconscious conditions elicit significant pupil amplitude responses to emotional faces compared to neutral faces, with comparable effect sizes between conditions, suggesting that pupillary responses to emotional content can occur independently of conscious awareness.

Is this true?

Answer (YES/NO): NO